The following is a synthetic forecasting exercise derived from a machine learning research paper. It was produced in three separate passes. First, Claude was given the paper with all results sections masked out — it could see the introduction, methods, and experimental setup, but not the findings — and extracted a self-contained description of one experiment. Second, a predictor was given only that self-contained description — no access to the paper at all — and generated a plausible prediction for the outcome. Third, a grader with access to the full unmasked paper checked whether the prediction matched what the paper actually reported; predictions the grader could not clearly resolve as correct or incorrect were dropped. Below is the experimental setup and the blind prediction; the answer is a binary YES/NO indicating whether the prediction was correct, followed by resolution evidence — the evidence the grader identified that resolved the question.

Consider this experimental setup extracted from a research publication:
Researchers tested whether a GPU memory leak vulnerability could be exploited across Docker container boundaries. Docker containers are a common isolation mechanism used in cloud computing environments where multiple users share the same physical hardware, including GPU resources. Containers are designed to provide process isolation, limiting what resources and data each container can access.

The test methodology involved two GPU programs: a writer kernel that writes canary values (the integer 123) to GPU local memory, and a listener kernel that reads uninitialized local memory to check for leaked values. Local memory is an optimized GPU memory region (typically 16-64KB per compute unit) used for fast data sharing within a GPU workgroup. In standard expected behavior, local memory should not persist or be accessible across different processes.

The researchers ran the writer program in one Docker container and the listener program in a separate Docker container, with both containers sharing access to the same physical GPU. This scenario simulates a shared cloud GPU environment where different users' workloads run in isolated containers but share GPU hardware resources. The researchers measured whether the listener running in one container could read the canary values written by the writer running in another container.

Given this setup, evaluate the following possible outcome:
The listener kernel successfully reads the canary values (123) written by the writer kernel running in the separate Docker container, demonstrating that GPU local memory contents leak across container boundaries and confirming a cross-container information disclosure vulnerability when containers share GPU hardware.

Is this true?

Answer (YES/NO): YES